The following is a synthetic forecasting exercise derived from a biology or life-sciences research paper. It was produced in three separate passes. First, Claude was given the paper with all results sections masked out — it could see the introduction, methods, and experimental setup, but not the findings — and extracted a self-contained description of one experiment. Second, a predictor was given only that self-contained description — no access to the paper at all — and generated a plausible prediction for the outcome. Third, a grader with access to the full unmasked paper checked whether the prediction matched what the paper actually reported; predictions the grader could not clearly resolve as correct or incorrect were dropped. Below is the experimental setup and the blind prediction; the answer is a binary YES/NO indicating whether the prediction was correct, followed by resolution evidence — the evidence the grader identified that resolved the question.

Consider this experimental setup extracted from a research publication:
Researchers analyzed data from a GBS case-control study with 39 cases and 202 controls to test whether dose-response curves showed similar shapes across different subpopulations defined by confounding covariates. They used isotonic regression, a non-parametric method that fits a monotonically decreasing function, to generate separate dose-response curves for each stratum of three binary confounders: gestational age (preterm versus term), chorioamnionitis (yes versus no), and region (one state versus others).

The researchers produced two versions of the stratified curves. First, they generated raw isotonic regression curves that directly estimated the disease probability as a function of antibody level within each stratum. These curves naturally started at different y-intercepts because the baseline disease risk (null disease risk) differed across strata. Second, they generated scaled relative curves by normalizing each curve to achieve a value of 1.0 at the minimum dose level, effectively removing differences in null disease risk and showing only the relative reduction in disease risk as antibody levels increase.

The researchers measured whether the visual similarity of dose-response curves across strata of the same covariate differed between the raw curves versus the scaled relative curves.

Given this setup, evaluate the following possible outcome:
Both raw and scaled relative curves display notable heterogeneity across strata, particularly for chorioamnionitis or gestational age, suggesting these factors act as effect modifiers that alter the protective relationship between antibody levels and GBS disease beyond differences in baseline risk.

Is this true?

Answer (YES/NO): NO